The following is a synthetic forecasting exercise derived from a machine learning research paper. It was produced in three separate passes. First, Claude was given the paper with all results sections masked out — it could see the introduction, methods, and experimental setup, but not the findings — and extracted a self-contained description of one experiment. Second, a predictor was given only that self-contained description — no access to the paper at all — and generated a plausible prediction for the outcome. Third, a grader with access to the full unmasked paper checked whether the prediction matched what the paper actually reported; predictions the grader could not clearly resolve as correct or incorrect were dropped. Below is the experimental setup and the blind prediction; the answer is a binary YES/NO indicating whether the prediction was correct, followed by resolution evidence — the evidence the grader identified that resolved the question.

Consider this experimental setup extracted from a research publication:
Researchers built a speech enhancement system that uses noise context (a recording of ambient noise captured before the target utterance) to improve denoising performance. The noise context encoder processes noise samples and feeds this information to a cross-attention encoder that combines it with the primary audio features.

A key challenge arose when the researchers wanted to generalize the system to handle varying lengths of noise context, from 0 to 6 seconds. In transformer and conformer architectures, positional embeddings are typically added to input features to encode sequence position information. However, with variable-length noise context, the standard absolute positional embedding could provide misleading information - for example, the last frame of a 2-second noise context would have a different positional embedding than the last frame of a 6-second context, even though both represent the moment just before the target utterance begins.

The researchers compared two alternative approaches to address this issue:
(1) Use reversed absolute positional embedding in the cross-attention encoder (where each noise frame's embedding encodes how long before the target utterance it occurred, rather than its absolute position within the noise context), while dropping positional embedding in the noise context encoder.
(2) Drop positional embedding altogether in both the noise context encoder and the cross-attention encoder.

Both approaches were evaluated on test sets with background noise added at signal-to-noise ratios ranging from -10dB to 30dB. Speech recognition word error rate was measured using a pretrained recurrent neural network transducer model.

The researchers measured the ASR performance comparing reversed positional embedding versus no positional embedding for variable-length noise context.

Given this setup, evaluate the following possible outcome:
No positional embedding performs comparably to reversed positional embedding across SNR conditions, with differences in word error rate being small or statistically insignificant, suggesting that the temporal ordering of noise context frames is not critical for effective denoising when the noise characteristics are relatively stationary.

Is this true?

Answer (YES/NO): NO